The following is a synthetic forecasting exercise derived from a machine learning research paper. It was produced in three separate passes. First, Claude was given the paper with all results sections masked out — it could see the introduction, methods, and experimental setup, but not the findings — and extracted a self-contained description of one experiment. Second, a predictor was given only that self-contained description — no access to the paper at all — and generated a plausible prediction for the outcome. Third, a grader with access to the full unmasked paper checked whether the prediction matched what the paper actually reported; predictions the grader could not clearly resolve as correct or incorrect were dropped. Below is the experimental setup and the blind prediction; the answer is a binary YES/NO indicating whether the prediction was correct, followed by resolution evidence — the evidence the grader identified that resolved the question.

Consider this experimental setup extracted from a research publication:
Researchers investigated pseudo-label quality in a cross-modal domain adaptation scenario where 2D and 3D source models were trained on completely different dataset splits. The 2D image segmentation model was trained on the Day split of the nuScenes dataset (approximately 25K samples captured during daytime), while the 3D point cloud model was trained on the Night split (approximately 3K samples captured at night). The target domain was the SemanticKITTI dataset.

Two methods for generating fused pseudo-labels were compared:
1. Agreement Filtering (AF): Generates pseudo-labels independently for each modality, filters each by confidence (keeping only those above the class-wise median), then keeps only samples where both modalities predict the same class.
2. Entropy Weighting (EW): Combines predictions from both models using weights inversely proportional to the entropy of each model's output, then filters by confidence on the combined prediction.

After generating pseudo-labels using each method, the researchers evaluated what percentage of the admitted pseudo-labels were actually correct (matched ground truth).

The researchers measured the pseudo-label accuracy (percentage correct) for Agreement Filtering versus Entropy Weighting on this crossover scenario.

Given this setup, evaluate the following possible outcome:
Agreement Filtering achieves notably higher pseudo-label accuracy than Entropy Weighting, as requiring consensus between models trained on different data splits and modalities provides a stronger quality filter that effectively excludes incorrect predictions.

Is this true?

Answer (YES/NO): YES